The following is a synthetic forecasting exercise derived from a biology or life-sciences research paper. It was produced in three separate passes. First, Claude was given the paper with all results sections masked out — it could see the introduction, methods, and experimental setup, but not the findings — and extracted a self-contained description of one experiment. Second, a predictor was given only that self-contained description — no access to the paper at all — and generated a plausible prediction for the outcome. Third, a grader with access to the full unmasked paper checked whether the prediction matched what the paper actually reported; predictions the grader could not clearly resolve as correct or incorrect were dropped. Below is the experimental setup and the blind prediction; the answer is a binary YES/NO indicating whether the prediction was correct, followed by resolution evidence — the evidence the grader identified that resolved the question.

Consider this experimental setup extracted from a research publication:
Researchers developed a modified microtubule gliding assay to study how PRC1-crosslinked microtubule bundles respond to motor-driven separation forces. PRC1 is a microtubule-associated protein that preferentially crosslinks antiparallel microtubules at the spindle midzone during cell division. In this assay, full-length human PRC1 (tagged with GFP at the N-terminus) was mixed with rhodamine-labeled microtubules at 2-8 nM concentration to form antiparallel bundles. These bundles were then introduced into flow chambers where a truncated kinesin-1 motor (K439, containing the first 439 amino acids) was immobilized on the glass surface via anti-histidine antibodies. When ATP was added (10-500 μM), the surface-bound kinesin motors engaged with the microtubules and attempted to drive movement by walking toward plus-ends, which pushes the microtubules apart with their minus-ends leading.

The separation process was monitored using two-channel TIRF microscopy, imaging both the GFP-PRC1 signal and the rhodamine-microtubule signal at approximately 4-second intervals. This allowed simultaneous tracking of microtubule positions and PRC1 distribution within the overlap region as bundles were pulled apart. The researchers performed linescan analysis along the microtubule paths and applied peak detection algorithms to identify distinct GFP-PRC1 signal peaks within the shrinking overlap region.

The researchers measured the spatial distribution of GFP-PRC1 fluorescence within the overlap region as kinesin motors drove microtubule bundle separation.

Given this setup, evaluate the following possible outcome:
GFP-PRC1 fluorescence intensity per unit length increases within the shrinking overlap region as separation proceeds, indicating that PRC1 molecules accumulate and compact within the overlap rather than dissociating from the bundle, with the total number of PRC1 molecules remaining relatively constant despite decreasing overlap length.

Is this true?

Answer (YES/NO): NO